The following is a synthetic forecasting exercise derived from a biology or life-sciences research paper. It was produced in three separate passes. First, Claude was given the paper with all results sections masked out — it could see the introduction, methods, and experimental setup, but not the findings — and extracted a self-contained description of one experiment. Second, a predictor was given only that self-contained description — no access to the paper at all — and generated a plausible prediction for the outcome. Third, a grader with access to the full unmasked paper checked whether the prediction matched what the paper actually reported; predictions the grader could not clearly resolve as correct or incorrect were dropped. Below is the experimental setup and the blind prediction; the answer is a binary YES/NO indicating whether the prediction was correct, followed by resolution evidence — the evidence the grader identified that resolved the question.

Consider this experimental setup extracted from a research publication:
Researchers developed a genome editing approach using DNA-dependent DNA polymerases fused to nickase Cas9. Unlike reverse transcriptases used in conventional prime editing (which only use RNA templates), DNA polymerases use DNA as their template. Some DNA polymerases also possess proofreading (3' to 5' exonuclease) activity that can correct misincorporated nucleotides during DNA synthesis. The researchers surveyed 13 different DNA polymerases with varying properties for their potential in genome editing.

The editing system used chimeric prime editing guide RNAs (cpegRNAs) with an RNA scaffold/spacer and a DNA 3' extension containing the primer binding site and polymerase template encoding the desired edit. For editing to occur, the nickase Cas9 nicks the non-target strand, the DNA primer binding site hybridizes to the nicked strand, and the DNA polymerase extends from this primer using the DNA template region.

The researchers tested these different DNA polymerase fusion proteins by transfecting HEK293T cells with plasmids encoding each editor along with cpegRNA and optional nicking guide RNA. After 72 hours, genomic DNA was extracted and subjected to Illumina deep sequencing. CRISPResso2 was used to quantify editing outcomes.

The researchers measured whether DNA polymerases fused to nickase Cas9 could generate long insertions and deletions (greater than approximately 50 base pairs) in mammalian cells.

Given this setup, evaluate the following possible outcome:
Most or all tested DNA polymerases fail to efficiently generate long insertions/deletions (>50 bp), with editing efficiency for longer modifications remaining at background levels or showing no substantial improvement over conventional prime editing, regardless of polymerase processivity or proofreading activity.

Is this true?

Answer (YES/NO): YES